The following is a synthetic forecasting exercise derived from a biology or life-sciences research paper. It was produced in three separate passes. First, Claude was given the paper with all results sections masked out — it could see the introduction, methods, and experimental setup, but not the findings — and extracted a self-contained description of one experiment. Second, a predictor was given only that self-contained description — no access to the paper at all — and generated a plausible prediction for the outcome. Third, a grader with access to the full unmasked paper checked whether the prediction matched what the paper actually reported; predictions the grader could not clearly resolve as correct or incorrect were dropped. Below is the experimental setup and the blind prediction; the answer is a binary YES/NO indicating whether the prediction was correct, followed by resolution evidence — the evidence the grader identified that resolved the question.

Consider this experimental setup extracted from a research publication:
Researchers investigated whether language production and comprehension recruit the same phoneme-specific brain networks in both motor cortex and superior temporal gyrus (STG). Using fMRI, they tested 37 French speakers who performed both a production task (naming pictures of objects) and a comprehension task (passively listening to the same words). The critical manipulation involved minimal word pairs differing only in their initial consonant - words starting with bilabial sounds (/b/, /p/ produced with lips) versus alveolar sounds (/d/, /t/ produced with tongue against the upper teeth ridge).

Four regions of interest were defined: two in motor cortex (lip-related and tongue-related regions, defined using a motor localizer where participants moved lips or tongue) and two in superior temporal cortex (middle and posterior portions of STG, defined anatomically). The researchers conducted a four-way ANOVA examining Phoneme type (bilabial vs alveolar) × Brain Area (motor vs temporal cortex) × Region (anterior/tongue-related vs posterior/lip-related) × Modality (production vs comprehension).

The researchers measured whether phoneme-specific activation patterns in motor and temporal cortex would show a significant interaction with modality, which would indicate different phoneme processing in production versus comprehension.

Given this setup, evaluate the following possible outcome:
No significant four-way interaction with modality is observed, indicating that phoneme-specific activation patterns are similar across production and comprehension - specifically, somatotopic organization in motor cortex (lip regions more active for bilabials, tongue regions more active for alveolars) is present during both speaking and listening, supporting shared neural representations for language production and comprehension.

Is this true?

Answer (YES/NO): YES